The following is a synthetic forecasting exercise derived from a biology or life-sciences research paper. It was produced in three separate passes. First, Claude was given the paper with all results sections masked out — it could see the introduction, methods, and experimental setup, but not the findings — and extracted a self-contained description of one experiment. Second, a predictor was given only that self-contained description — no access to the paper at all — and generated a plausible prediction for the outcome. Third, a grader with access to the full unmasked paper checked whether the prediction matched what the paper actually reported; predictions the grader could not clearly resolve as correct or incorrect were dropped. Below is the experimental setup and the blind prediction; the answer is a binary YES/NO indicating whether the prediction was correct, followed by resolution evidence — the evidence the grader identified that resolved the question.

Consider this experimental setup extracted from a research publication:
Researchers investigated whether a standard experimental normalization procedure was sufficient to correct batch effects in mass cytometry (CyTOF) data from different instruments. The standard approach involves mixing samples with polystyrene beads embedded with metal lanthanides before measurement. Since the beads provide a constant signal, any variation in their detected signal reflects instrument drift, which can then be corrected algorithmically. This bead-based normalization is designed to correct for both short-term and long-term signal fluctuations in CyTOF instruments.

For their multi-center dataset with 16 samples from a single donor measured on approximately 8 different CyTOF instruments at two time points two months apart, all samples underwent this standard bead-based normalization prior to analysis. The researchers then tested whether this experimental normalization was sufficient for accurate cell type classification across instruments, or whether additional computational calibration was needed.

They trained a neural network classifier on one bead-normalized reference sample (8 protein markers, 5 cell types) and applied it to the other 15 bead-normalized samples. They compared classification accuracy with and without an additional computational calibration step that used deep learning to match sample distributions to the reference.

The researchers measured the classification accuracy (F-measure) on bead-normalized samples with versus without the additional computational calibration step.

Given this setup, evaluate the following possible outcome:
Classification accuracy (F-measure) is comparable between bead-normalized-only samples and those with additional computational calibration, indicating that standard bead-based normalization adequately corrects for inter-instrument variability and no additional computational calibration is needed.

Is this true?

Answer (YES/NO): NO